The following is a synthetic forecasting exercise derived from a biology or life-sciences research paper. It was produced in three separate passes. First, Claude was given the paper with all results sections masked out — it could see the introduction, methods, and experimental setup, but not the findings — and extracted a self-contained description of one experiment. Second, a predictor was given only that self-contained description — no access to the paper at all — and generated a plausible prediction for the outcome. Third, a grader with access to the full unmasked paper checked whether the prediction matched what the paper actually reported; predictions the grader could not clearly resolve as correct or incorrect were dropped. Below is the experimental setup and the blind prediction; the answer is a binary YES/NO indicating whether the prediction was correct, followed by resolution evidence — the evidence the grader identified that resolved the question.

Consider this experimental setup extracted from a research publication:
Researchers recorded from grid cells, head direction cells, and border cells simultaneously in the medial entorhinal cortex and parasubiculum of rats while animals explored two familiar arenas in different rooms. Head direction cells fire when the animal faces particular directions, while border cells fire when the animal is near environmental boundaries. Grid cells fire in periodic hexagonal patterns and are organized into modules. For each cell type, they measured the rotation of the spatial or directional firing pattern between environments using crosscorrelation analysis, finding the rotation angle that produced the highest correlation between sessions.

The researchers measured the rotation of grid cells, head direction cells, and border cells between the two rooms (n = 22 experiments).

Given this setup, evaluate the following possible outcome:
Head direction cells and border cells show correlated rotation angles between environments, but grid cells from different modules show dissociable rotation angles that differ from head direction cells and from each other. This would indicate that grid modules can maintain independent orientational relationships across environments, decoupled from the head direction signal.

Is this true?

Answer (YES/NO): NO